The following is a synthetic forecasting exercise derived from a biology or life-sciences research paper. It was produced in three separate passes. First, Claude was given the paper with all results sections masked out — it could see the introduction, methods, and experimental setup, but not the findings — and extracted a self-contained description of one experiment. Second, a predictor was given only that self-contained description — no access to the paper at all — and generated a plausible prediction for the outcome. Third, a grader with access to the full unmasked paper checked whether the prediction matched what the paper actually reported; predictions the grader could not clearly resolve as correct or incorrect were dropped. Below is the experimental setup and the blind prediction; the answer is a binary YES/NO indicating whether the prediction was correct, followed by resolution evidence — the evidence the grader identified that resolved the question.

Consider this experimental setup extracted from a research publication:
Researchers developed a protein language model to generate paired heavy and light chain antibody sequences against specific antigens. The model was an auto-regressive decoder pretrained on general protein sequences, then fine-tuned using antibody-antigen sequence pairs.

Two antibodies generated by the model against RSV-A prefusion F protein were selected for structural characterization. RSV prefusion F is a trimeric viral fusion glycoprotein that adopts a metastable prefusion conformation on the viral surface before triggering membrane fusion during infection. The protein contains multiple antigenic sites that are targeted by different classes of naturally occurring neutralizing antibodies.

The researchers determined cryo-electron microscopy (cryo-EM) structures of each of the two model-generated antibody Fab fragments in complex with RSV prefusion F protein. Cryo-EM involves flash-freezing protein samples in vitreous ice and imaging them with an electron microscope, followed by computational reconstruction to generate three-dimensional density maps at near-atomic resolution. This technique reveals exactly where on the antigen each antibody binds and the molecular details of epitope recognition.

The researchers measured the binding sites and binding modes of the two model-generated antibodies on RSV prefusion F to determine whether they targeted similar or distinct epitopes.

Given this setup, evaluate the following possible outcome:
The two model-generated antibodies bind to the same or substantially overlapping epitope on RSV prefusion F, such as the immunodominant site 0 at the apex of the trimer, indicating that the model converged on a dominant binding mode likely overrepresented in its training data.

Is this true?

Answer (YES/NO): NO